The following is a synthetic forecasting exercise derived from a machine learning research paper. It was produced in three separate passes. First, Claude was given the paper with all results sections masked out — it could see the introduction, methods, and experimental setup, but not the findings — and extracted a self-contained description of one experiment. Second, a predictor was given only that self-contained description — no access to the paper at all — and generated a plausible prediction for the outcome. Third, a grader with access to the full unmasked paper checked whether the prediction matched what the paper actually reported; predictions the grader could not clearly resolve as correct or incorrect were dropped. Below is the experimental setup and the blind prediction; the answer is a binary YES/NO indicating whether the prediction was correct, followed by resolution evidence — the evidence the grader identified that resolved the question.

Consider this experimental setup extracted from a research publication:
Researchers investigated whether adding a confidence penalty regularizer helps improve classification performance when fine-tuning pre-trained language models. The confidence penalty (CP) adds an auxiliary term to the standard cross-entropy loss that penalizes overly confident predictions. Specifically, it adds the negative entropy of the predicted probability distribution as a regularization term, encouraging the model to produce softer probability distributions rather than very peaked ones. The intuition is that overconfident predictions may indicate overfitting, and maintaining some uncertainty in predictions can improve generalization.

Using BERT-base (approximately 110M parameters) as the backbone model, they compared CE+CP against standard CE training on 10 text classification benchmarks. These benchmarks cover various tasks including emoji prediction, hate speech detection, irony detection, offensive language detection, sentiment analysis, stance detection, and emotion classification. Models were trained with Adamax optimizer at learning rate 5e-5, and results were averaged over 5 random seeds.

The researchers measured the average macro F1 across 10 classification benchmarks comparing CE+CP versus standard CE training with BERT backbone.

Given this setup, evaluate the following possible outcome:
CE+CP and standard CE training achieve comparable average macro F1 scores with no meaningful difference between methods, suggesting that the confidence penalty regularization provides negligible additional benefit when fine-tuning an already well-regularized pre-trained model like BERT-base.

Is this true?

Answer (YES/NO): YES